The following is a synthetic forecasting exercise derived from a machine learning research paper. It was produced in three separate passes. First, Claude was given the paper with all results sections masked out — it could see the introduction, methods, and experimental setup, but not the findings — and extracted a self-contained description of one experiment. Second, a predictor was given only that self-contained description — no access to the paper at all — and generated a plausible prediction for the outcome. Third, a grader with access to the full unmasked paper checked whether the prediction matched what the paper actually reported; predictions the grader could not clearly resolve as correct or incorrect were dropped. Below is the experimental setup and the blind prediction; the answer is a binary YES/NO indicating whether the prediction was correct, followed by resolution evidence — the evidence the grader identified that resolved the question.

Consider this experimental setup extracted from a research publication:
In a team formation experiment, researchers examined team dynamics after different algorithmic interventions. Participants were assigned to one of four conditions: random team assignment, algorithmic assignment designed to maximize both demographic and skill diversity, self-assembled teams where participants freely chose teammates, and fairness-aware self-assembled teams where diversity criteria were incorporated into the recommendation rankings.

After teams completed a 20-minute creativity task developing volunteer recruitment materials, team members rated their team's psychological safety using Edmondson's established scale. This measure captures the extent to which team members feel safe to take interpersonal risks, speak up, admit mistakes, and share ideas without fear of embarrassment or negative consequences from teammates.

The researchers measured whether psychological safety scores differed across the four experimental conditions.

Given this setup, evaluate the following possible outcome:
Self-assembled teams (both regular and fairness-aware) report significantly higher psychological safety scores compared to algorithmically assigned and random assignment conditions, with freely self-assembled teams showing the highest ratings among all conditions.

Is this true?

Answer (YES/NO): NO